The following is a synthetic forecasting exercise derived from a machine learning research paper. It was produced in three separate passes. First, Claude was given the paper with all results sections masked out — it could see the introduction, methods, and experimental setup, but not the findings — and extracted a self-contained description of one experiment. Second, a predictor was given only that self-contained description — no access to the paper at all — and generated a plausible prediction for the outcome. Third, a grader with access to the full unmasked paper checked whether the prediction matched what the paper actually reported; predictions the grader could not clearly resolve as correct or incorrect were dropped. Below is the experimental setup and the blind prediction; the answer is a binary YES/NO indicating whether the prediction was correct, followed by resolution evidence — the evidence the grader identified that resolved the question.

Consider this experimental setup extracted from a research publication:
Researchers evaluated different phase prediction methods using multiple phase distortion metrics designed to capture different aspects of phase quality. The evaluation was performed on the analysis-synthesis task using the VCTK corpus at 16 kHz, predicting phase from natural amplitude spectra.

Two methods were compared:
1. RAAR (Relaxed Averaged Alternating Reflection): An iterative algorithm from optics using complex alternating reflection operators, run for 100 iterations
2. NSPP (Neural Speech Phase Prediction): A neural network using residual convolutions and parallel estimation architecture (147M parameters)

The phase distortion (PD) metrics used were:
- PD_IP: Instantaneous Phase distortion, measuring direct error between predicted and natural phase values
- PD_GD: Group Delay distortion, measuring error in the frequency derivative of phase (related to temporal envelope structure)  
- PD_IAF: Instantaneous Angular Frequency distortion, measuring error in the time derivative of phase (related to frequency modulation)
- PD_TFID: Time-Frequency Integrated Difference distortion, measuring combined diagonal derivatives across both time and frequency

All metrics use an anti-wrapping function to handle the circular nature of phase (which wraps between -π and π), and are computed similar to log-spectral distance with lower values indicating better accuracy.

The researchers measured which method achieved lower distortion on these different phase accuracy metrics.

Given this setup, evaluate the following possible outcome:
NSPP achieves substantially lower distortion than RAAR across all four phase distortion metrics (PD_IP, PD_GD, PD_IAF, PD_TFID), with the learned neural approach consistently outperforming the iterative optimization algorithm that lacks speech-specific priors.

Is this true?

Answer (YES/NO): NO